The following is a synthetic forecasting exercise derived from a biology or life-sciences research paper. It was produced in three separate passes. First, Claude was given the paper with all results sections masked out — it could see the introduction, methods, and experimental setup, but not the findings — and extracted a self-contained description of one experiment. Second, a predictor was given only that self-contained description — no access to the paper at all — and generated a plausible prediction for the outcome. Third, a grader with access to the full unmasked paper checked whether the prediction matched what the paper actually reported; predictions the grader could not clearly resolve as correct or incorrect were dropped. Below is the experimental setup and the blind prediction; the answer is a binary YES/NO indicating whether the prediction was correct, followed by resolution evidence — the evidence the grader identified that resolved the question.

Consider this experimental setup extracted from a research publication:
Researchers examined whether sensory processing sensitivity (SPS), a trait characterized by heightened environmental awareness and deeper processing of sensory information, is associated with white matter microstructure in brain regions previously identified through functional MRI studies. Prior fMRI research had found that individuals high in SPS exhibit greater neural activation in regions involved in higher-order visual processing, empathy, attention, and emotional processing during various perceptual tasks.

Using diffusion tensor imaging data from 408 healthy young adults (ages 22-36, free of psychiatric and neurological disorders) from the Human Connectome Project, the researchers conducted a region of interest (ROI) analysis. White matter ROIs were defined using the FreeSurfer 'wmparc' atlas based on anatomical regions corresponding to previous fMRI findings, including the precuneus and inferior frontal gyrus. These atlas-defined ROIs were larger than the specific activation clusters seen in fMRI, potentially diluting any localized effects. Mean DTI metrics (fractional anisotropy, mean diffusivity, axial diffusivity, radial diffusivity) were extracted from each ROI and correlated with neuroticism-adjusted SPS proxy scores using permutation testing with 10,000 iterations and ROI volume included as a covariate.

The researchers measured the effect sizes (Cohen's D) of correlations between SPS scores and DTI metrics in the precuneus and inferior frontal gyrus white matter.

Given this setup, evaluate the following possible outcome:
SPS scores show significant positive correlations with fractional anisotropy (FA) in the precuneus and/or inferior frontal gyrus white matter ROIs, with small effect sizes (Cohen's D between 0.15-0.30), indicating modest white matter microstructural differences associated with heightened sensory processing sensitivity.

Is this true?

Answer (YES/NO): NO